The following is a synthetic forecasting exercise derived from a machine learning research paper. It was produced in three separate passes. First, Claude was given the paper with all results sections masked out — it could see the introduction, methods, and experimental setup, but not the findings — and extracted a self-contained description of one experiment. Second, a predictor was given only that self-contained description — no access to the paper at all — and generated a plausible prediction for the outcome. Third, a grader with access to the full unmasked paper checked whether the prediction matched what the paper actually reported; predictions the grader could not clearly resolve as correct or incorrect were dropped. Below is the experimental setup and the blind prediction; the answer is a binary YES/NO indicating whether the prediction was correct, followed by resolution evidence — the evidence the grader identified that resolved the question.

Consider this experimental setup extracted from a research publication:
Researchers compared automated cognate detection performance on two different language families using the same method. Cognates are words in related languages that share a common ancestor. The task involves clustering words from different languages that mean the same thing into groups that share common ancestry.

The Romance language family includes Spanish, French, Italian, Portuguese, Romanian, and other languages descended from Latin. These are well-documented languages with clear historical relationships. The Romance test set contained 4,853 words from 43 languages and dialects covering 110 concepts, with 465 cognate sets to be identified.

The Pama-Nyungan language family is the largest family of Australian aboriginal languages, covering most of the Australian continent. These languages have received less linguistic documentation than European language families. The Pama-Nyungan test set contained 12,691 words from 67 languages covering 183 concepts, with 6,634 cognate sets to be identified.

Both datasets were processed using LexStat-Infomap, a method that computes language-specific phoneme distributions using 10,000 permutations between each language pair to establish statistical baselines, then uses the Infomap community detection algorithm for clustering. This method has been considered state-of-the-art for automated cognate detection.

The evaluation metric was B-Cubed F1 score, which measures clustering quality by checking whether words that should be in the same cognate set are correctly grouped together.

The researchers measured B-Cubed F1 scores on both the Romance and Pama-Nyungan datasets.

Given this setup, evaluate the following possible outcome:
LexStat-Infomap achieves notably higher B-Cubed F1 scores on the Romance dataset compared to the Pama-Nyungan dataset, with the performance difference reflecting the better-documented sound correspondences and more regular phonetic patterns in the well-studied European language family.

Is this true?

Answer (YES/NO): NO